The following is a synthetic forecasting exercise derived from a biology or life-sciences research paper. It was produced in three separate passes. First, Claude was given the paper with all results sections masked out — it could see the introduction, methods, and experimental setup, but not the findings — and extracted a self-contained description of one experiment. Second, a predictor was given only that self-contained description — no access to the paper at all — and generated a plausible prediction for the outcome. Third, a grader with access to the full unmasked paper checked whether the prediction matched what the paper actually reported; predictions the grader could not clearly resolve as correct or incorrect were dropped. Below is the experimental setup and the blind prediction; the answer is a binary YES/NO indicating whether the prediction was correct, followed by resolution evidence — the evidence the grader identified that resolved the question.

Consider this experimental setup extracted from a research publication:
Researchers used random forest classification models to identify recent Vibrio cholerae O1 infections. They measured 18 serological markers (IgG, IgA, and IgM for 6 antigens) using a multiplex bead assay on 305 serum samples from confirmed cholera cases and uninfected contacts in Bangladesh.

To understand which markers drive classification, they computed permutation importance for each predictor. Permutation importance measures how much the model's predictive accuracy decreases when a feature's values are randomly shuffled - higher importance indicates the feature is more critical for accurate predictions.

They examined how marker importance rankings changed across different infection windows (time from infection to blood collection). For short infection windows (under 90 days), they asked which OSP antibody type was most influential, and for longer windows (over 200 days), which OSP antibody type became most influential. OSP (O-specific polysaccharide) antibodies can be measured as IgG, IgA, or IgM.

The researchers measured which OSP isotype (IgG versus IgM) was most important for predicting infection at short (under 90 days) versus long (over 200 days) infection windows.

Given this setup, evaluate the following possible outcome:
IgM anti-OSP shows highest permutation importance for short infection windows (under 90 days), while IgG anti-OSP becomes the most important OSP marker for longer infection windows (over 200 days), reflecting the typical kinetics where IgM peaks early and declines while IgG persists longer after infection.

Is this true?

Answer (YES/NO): YES